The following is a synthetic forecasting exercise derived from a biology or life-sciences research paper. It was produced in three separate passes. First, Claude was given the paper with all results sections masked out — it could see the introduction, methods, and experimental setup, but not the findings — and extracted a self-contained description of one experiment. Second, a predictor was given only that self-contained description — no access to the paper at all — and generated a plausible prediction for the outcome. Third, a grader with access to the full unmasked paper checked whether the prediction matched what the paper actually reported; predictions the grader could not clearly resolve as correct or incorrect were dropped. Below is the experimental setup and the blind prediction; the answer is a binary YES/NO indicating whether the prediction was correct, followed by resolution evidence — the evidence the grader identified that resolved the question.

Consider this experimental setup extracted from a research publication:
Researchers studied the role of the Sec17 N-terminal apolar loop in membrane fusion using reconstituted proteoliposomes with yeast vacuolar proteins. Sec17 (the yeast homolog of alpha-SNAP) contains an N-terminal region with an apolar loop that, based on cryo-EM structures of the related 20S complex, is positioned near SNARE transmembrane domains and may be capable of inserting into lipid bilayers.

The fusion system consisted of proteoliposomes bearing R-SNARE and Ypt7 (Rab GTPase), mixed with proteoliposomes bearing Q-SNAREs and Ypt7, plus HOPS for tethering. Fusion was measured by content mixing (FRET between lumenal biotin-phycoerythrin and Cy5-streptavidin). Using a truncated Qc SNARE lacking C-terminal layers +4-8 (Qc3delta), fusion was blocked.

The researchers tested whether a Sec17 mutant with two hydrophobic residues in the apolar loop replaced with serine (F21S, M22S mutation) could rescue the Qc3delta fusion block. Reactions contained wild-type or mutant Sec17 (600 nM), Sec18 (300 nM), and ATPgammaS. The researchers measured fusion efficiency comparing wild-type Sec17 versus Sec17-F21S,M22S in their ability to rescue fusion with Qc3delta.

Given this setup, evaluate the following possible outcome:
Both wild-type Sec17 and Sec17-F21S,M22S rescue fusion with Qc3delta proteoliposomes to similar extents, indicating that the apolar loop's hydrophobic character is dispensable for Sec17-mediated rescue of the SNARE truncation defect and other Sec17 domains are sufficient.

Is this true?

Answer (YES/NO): NO